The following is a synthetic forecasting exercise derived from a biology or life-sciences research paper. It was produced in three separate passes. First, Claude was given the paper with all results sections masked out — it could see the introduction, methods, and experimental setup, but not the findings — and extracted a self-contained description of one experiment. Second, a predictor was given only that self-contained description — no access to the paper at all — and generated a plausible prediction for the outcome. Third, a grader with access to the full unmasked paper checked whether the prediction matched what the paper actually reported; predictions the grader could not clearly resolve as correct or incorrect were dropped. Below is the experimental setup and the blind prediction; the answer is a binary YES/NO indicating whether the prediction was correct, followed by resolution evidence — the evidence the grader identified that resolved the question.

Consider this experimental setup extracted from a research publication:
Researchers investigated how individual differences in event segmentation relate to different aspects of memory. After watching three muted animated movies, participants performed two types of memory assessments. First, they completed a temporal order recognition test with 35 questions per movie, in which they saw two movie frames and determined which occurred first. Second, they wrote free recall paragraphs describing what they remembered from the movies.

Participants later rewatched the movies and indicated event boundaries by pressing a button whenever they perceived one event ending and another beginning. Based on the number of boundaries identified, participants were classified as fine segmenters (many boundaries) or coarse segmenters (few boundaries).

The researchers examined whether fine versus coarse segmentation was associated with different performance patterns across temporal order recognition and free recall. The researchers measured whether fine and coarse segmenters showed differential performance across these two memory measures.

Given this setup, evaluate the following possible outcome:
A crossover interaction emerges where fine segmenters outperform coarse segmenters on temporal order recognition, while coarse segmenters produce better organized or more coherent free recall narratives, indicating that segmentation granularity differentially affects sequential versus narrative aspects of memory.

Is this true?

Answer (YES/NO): NO